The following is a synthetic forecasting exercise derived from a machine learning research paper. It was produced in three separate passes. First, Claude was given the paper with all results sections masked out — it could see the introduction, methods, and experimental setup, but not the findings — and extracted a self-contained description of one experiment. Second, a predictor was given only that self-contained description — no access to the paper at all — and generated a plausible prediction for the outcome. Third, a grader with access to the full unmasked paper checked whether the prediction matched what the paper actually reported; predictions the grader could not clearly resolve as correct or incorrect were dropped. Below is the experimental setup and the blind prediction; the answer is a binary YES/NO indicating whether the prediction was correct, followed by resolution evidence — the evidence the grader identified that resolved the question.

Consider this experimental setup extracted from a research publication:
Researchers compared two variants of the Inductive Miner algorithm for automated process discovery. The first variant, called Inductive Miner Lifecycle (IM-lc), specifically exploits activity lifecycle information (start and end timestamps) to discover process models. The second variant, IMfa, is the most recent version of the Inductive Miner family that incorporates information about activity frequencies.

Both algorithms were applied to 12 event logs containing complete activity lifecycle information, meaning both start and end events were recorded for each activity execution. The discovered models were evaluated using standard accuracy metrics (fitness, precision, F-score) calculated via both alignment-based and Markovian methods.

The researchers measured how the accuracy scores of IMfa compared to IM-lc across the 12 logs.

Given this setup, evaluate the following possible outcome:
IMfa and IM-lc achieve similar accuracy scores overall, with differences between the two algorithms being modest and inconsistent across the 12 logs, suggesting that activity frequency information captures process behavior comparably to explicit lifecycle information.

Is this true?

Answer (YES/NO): NO